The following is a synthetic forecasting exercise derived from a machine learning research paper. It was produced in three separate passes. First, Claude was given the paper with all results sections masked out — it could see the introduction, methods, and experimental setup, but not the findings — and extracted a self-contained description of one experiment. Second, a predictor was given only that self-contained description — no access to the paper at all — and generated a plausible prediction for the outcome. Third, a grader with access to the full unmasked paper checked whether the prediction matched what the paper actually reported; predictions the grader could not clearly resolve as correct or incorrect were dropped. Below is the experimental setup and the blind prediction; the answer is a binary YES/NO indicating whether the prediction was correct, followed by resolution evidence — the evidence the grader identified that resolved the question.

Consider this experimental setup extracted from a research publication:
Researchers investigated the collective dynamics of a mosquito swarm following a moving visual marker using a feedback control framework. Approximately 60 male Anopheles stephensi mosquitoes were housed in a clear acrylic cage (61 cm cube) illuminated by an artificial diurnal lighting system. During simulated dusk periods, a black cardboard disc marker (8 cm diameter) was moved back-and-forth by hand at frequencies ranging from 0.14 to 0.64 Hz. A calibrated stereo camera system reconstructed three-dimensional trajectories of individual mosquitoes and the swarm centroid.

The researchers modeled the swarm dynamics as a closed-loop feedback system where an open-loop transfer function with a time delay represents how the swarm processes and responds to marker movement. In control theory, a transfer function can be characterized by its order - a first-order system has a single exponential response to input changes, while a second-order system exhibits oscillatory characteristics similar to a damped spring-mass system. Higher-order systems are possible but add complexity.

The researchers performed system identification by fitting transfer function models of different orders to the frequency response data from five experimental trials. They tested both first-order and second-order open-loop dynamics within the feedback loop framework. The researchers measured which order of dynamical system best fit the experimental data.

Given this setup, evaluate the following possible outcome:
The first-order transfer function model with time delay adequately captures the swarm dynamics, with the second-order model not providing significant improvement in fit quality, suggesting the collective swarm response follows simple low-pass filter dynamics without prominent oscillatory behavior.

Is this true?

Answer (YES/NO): NO